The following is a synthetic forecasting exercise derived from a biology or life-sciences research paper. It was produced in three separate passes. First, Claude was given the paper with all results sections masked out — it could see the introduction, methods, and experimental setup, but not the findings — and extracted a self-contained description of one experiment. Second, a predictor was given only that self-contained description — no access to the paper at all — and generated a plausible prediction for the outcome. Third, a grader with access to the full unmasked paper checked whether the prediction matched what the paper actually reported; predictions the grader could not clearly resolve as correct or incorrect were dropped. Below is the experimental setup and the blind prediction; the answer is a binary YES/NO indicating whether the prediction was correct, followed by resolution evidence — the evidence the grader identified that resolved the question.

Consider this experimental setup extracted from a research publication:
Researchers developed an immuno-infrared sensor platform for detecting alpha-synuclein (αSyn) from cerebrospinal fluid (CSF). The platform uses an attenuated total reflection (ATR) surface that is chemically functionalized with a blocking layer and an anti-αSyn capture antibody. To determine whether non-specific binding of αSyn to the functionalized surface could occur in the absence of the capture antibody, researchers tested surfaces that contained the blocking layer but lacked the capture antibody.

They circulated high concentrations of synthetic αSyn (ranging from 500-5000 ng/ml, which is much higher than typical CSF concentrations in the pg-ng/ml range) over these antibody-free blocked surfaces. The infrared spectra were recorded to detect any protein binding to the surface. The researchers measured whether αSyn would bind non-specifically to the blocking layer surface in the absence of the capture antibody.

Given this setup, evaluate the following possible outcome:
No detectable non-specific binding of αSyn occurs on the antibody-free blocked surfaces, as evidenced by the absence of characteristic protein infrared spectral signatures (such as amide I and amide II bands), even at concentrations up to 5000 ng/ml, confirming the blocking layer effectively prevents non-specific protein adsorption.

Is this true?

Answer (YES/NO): YES